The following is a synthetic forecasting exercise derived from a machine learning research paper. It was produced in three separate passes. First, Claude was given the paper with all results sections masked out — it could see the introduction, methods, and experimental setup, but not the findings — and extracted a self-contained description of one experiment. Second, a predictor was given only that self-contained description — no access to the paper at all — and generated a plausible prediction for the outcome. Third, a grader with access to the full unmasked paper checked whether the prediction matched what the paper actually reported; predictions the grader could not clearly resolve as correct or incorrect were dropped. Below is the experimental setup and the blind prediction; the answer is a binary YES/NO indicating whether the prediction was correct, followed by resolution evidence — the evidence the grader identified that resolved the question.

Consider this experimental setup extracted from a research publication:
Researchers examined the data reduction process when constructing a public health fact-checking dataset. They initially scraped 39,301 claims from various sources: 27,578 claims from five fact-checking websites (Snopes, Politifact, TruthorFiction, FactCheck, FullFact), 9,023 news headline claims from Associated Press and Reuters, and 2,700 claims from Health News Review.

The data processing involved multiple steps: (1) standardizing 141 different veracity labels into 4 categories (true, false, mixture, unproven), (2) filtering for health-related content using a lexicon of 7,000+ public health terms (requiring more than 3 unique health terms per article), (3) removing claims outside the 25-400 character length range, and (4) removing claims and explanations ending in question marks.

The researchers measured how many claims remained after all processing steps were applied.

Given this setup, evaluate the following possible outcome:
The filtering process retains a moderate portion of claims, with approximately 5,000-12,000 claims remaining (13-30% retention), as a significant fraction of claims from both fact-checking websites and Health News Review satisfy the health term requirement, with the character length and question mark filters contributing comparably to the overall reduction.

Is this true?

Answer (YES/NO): NO